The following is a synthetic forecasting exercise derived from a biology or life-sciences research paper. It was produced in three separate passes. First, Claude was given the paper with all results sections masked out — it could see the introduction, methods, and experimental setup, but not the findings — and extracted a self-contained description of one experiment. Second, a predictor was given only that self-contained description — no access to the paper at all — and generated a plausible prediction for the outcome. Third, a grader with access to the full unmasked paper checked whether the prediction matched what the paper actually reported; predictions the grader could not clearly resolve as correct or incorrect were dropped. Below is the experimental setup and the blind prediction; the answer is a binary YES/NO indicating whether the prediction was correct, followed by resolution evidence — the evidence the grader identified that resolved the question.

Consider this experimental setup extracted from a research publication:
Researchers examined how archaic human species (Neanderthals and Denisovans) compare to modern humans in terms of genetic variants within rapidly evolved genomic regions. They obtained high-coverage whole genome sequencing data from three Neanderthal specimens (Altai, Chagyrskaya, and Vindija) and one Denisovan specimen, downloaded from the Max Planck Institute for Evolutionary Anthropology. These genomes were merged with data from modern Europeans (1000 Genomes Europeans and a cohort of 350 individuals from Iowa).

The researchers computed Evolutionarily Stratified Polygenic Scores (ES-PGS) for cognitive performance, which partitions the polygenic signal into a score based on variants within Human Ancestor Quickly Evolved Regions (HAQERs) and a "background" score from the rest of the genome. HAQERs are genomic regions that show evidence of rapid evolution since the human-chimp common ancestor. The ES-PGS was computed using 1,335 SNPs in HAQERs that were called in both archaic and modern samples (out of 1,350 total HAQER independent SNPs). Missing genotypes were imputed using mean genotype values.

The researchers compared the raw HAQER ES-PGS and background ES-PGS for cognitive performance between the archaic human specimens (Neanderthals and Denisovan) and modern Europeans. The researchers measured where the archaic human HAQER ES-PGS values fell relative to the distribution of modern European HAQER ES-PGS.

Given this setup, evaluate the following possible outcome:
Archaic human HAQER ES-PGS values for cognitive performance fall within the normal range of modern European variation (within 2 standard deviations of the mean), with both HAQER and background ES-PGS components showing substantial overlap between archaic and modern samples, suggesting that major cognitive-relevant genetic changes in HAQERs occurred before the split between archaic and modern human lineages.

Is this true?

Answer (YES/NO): NO